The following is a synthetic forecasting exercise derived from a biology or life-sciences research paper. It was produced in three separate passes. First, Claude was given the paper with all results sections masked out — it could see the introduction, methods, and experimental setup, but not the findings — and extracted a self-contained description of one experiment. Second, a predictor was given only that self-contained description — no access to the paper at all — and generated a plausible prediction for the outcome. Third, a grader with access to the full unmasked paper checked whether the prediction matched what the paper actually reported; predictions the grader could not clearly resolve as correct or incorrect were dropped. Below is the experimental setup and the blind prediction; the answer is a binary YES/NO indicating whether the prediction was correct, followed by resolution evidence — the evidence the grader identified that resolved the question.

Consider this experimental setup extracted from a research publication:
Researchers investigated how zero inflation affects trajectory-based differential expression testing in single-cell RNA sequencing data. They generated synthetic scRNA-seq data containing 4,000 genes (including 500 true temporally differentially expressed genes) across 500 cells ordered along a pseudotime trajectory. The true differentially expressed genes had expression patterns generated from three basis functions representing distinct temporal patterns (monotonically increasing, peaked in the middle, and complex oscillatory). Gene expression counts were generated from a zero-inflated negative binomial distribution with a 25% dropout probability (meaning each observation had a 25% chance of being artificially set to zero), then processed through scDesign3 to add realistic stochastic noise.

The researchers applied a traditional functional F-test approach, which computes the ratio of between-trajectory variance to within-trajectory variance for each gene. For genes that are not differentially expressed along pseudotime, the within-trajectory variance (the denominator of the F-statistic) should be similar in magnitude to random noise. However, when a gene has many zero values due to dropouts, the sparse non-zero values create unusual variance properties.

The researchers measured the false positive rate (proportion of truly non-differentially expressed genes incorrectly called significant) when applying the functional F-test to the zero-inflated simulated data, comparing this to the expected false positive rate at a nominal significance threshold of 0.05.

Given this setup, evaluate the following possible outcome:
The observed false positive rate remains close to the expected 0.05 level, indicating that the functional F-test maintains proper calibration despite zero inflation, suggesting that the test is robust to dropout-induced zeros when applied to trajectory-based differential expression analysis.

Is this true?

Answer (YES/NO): NO